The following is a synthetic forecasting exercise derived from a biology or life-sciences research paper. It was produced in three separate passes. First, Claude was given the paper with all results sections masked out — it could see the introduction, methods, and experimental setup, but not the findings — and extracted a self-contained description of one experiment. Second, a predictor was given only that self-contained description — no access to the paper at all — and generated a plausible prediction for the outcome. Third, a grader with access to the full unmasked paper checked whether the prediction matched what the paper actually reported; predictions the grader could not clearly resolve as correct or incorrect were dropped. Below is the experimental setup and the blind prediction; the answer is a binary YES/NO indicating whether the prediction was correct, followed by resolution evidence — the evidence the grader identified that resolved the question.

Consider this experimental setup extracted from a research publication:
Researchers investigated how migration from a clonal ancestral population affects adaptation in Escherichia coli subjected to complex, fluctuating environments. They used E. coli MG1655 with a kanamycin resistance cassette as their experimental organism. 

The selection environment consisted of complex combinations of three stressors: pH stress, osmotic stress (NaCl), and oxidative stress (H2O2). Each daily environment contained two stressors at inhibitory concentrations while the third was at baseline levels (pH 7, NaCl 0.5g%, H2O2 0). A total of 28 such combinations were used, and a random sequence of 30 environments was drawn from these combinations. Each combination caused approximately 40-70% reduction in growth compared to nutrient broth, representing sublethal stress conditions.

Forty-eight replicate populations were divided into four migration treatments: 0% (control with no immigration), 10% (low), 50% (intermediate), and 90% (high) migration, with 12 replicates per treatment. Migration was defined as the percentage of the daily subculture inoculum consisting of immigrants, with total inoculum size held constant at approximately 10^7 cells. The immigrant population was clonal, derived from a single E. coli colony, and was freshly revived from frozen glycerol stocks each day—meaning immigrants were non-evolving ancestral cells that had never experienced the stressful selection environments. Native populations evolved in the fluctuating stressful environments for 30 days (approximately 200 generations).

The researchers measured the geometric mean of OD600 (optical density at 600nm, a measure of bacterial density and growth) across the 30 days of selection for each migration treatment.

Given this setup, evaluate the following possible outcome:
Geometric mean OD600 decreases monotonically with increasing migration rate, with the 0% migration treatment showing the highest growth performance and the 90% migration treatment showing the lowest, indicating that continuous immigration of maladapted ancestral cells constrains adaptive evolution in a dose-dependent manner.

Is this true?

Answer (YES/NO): NO